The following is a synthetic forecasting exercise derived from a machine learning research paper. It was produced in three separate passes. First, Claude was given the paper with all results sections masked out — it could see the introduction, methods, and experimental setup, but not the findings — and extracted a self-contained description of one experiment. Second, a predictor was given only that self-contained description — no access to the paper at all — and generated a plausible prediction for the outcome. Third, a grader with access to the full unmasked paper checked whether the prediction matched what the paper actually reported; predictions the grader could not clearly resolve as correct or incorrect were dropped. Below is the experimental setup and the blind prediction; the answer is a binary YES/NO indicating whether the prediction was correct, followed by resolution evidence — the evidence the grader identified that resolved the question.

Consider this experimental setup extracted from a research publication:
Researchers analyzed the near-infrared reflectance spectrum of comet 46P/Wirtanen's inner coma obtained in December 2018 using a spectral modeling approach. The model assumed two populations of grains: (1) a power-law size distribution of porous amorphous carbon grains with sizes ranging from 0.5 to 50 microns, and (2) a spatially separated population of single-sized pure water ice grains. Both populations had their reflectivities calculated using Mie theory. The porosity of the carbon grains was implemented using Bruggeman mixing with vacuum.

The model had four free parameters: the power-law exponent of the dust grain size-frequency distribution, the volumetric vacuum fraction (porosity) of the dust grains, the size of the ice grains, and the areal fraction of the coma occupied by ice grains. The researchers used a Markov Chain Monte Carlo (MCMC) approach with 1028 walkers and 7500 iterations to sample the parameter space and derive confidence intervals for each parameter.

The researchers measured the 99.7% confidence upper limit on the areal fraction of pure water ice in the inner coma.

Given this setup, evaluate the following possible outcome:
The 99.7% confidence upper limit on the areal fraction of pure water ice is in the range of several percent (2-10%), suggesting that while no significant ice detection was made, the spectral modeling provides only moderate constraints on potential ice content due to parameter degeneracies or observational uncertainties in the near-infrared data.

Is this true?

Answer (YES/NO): NO